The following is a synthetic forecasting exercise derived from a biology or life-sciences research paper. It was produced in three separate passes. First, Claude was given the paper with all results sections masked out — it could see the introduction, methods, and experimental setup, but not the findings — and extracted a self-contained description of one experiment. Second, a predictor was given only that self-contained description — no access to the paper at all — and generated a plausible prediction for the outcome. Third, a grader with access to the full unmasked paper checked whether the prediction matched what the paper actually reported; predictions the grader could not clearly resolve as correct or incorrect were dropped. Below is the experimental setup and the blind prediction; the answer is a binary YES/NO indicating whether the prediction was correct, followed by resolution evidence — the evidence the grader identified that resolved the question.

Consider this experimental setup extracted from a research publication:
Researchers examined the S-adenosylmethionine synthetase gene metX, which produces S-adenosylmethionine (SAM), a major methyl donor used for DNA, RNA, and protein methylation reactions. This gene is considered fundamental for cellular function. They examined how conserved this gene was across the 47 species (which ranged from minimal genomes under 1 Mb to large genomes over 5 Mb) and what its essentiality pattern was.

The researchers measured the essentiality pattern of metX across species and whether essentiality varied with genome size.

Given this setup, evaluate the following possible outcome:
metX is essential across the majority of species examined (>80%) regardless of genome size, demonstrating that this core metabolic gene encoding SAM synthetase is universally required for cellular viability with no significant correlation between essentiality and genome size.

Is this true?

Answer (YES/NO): NO